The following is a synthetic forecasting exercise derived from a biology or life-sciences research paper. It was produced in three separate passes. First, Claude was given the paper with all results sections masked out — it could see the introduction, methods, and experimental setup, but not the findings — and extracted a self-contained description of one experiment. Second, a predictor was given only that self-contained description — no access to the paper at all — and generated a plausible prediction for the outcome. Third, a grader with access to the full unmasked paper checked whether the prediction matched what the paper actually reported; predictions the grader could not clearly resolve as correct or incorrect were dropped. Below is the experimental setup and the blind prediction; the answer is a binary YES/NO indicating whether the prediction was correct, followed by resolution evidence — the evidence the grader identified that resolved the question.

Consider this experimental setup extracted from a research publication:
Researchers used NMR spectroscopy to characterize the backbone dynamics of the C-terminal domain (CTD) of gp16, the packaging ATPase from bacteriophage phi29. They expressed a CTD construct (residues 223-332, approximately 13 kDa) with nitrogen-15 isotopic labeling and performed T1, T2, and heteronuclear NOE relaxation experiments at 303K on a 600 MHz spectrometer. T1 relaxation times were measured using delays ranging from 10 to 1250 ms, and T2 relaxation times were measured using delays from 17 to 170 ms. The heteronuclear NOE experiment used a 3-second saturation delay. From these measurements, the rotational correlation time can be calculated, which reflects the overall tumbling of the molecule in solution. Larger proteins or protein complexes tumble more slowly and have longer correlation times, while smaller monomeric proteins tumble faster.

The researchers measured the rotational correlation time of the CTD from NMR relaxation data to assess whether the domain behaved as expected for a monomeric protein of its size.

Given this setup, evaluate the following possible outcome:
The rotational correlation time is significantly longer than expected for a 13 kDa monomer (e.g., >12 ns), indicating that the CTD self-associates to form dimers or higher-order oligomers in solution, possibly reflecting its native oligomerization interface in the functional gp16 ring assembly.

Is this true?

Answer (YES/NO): NO